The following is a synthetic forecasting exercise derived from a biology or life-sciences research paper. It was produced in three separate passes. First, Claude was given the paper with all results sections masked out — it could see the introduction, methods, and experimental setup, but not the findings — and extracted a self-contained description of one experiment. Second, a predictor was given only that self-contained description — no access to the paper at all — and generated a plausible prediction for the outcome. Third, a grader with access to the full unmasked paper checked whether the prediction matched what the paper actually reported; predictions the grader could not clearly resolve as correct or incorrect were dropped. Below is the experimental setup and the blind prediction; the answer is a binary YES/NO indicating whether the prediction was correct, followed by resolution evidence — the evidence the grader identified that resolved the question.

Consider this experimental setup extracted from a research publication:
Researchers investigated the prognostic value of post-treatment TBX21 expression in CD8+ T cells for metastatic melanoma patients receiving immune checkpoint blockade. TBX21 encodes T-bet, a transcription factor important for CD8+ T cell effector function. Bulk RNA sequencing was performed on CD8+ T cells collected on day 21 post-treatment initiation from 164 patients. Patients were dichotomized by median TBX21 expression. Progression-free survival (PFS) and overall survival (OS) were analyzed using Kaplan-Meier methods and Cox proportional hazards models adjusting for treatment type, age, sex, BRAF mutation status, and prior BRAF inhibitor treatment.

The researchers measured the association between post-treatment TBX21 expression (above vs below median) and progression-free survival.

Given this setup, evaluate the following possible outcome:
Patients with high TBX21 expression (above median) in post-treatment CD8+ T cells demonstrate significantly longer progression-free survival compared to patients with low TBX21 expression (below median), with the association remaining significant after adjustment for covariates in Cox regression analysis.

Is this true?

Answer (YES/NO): YES